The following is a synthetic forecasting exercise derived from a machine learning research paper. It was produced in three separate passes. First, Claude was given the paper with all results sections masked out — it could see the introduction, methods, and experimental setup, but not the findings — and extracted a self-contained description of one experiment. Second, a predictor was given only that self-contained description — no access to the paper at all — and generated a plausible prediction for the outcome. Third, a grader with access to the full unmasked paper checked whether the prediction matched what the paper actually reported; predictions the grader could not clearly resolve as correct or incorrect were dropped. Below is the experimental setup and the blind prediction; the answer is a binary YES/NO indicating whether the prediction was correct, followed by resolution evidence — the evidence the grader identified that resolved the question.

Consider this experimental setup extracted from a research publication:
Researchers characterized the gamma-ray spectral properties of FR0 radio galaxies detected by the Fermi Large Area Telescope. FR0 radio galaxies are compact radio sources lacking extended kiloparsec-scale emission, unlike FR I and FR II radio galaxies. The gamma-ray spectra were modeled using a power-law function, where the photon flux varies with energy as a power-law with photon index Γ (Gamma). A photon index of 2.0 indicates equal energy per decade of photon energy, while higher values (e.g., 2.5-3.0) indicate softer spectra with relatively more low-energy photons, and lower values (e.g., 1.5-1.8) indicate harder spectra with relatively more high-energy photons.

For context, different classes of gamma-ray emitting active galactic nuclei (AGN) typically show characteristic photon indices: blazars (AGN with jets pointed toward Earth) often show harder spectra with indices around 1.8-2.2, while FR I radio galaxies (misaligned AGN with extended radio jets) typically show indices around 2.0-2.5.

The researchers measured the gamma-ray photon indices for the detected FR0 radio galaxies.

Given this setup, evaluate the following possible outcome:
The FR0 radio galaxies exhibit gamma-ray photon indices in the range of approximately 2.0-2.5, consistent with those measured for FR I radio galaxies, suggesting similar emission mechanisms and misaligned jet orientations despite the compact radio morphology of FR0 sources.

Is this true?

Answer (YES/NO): YES